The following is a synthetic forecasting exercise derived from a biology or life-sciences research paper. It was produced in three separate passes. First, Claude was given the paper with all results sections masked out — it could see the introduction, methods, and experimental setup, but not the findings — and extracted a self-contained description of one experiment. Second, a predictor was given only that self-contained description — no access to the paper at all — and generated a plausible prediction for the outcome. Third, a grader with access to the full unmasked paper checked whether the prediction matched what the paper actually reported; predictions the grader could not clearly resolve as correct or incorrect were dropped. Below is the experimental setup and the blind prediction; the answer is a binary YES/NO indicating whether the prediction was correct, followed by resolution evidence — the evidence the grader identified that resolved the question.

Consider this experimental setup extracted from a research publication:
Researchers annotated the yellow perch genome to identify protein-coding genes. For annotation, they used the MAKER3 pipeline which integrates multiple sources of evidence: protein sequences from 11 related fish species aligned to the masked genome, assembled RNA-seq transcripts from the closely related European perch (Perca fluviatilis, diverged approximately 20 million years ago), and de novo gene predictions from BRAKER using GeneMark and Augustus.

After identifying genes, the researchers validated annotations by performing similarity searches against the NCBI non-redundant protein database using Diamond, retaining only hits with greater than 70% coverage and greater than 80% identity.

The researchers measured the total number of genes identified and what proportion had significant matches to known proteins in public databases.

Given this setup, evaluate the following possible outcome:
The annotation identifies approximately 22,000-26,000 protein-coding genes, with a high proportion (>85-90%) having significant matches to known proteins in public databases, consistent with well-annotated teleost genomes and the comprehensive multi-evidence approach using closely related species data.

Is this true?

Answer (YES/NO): NO